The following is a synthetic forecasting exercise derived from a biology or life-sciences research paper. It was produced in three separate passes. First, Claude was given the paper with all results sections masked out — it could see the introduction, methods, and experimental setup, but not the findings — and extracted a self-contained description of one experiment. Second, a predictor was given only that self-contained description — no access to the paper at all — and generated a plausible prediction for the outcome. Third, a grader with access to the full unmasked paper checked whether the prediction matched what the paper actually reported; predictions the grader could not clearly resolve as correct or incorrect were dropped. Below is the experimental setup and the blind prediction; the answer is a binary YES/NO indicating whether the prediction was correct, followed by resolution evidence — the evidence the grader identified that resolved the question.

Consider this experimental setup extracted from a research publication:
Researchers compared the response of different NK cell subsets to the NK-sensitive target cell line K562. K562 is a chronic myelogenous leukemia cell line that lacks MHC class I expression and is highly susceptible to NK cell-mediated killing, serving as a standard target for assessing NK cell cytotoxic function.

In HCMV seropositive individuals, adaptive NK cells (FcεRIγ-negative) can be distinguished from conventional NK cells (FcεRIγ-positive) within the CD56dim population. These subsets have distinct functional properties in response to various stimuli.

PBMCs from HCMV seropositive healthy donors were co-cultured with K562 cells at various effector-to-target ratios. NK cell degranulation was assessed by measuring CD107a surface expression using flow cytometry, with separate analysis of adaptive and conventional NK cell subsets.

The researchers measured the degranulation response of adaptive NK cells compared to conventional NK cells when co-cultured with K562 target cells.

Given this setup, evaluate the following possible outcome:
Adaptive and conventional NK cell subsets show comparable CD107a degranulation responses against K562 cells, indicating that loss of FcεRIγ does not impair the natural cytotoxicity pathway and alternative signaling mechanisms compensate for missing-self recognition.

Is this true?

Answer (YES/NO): NO